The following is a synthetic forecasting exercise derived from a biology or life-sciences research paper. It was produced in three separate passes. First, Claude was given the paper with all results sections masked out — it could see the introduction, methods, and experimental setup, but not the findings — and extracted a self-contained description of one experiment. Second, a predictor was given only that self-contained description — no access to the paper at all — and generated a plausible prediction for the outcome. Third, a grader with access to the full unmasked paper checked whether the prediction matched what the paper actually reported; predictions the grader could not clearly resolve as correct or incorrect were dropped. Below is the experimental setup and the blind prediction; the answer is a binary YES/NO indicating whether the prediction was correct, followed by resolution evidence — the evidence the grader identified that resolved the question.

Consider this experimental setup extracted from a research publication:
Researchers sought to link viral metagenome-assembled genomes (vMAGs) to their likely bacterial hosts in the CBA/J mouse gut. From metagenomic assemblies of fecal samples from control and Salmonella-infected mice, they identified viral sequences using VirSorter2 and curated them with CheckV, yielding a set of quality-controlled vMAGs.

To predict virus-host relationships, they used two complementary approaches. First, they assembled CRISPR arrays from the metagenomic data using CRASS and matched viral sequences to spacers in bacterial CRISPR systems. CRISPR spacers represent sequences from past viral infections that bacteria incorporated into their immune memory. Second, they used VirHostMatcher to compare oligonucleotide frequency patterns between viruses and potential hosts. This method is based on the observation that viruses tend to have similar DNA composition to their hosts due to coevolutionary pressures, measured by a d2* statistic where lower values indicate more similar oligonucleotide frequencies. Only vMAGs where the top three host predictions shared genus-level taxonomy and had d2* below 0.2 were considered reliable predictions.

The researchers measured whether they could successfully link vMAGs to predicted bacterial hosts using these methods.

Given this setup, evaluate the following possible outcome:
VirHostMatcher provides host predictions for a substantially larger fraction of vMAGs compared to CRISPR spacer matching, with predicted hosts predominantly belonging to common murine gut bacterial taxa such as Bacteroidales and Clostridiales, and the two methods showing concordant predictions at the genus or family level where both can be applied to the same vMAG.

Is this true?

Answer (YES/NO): NO